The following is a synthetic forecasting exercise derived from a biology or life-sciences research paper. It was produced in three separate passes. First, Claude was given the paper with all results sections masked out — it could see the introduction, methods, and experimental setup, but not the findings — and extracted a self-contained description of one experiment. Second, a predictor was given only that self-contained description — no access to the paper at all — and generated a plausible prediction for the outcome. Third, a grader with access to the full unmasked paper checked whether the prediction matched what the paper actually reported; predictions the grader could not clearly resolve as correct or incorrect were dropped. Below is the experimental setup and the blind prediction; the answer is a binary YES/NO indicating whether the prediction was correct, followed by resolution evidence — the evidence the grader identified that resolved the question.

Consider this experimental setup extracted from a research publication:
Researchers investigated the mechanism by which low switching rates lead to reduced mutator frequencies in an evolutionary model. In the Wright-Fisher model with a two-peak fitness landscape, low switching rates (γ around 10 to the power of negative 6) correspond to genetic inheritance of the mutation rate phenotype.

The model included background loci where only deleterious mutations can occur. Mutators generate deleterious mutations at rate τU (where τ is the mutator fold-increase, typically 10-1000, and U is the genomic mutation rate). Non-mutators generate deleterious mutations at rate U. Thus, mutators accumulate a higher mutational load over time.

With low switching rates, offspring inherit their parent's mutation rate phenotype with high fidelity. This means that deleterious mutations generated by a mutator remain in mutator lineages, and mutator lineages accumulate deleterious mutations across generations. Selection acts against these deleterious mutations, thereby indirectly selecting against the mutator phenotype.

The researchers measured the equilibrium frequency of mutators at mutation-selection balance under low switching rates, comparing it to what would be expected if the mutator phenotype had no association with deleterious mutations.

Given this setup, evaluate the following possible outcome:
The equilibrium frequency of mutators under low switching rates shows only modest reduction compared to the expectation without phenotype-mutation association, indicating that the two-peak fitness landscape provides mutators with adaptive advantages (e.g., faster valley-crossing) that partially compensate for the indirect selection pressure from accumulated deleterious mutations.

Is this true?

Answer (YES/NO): NO